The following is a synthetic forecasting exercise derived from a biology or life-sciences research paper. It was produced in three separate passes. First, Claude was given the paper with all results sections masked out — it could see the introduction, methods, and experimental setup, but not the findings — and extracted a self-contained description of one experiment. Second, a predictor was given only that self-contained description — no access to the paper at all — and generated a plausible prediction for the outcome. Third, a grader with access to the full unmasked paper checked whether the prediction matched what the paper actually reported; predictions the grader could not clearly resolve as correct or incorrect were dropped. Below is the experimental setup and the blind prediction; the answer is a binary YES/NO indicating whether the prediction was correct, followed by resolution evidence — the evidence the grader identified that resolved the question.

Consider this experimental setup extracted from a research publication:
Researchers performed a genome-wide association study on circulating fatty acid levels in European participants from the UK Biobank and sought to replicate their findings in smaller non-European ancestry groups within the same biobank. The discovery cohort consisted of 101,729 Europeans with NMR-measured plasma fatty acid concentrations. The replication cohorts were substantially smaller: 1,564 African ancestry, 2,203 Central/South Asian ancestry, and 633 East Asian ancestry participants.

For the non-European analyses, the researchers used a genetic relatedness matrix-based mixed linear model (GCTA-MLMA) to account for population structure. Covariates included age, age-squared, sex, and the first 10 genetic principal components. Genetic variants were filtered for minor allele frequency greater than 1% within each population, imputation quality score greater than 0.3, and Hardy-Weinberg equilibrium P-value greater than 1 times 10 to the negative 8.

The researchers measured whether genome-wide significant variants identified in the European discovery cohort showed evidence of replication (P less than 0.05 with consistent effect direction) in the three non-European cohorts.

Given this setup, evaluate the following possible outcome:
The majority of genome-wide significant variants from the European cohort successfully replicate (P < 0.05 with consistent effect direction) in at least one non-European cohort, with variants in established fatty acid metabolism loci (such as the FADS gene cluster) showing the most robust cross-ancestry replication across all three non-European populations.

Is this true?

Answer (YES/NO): NO